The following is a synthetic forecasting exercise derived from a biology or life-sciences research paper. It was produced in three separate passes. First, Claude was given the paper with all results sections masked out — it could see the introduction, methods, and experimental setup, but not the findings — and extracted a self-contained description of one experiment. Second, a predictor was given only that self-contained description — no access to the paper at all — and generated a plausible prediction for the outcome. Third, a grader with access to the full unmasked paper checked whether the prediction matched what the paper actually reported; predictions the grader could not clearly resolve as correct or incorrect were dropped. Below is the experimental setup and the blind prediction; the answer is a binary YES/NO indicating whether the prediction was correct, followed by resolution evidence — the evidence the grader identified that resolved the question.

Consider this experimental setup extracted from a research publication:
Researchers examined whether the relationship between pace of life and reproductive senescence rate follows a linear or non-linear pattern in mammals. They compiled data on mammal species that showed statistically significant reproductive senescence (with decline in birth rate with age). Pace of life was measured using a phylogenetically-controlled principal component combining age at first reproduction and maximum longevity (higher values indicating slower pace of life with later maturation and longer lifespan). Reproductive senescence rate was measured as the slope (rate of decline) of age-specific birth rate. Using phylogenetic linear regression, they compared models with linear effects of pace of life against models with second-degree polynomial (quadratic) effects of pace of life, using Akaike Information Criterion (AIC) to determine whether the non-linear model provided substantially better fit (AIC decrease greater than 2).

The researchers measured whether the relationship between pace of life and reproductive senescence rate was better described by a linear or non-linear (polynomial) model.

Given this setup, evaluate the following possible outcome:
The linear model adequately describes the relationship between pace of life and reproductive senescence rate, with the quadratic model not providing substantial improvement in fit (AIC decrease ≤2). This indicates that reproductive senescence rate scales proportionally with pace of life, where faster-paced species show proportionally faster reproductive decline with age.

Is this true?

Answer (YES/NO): NO